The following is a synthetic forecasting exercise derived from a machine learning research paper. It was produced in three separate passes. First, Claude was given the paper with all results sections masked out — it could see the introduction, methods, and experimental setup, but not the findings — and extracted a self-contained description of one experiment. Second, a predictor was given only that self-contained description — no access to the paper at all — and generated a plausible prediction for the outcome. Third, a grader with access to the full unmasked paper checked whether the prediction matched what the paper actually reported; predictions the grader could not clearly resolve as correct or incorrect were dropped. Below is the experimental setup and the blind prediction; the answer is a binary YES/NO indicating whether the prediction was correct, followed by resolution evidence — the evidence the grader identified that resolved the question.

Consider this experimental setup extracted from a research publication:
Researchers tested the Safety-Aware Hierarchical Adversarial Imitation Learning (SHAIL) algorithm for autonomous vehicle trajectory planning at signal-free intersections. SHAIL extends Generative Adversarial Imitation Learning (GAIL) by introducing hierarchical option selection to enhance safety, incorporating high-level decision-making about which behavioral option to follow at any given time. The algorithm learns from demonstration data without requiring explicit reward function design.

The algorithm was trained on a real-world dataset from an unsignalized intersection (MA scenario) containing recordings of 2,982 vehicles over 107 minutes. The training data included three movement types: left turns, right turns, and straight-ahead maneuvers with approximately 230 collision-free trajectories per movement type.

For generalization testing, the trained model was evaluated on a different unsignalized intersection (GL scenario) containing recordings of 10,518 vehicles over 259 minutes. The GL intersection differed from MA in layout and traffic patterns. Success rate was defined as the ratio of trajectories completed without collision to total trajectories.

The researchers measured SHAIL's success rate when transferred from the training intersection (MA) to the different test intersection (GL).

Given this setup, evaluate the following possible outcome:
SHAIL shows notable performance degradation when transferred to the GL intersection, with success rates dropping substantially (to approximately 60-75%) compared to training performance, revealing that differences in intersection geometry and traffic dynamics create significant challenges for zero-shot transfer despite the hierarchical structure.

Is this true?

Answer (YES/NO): NO